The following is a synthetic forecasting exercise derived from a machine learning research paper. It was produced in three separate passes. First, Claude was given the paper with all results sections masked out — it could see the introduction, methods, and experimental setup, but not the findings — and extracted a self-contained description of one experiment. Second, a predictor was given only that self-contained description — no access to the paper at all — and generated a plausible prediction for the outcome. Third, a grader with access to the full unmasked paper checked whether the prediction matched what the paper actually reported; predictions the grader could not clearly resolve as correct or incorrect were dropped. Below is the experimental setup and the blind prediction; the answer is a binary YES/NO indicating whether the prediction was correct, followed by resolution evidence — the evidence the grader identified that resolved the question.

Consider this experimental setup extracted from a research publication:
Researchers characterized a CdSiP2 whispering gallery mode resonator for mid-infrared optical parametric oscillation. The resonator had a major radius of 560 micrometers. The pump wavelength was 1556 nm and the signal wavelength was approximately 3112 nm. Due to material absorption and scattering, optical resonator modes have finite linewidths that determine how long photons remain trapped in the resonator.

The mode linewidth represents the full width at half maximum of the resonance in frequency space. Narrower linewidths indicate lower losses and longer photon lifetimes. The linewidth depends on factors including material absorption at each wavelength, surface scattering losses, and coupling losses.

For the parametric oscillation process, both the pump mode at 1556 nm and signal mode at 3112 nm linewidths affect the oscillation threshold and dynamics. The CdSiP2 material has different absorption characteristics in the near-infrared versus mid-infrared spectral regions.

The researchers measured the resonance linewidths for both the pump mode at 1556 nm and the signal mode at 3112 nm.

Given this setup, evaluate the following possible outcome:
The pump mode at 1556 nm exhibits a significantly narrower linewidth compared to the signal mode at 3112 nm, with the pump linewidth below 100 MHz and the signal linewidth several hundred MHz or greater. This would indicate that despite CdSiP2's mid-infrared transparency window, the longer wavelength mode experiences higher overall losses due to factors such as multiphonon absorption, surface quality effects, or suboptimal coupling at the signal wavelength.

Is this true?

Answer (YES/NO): NO